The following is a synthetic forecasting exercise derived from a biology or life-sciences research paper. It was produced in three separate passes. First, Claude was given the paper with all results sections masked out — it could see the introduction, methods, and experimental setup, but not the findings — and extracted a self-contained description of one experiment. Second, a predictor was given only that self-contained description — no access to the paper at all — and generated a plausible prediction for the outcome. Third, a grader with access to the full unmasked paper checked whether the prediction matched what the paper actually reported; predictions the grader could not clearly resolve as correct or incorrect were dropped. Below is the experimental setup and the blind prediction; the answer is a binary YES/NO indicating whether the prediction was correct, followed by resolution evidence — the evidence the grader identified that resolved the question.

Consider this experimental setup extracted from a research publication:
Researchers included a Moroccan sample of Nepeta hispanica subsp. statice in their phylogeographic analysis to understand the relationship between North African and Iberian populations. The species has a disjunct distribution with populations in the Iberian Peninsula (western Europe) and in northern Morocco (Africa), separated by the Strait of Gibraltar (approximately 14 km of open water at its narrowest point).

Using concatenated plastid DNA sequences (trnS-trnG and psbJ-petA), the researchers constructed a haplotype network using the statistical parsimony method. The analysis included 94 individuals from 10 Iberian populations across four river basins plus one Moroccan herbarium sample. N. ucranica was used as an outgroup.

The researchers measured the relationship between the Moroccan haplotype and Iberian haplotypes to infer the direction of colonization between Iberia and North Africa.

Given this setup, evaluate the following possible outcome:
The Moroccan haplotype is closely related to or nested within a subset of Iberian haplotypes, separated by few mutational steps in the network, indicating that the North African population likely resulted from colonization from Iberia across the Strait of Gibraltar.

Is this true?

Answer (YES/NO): YES